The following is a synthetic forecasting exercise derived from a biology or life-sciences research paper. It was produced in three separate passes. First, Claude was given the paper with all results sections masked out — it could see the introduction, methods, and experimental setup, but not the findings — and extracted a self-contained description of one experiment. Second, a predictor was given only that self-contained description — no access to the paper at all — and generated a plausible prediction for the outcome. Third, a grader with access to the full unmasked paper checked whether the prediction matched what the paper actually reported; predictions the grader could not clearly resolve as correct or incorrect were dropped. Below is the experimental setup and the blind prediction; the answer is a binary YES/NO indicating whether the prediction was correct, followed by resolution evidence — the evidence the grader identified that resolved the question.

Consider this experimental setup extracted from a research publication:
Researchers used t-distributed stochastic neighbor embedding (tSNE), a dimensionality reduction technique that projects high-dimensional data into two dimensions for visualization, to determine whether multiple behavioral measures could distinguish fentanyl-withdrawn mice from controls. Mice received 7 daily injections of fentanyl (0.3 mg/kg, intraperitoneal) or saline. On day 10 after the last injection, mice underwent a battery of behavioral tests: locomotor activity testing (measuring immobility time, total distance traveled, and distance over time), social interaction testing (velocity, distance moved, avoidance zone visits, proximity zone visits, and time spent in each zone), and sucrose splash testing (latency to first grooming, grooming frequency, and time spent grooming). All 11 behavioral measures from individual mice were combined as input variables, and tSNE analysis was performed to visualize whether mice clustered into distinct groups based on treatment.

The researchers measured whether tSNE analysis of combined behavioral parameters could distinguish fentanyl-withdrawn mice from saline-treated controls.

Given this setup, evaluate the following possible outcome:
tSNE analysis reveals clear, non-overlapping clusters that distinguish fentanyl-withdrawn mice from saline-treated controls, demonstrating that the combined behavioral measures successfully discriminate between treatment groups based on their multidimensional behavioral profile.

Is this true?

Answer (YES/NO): NO